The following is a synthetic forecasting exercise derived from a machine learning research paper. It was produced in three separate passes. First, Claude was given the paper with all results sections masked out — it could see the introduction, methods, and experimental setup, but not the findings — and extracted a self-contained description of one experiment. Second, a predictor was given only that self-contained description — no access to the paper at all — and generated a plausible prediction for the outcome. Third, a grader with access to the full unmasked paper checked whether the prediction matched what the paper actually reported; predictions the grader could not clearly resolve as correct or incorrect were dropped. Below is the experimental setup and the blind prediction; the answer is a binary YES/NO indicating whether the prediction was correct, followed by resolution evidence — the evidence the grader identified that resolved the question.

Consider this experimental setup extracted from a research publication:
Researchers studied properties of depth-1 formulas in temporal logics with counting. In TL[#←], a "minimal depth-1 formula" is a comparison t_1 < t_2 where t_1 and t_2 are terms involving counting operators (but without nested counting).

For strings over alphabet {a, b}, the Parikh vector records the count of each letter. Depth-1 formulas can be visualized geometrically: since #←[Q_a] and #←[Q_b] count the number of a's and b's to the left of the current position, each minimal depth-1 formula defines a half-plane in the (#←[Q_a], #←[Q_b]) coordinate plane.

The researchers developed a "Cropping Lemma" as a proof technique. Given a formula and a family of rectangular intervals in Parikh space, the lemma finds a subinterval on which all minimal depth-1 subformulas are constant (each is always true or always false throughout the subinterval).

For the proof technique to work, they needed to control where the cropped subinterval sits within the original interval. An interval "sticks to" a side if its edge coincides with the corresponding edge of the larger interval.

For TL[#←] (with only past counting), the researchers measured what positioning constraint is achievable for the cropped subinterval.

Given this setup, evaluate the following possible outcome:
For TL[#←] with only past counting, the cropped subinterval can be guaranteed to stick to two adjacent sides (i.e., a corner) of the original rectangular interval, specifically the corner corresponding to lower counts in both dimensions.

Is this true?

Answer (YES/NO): NO